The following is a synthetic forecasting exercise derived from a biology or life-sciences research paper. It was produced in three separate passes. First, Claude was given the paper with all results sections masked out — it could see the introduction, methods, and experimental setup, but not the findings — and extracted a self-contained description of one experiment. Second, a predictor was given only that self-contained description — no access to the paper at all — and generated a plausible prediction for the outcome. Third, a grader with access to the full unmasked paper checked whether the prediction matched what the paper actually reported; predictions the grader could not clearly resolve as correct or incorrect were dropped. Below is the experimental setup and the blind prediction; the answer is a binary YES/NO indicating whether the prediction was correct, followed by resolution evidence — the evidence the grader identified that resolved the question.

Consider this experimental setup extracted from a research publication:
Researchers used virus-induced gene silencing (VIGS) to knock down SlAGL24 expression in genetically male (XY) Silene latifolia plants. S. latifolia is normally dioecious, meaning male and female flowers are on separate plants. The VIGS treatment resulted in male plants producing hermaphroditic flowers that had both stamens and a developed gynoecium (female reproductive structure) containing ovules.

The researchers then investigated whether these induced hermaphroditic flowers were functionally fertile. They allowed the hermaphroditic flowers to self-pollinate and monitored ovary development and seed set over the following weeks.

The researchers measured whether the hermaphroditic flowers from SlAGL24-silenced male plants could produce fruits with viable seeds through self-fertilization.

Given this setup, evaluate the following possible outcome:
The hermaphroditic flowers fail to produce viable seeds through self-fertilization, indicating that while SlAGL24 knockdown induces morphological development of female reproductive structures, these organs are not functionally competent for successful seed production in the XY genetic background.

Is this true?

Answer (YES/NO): NO